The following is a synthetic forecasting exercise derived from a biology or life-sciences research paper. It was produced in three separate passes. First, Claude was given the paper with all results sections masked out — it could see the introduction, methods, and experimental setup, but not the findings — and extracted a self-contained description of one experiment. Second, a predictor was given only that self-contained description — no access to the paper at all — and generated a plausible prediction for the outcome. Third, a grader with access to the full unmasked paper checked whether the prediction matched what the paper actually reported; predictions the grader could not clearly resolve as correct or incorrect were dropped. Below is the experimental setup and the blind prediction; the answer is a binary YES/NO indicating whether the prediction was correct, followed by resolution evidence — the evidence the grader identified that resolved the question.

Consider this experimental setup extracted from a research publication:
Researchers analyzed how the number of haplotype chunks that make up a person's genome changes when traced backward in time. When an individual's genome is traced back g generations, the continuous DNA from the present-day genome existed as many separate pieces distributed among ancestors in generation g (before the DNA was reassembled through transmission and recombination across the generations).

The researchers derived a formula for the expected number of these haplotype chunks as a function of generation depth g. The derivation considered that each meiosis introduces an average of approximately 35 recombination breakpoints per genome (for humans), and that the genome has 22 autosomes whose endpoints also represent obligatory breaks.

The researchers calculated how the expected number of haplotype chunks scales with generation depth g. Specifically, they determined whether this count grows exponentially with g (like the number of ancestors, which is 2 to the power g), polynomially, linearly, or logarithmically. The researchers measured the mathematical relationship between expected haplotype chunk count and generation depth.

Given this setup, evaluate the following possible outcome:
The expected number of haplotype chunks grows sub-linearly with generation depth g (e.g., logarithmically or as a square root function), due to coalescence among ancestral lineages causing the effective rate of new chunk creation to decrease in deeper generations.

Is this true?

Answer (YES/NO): NO